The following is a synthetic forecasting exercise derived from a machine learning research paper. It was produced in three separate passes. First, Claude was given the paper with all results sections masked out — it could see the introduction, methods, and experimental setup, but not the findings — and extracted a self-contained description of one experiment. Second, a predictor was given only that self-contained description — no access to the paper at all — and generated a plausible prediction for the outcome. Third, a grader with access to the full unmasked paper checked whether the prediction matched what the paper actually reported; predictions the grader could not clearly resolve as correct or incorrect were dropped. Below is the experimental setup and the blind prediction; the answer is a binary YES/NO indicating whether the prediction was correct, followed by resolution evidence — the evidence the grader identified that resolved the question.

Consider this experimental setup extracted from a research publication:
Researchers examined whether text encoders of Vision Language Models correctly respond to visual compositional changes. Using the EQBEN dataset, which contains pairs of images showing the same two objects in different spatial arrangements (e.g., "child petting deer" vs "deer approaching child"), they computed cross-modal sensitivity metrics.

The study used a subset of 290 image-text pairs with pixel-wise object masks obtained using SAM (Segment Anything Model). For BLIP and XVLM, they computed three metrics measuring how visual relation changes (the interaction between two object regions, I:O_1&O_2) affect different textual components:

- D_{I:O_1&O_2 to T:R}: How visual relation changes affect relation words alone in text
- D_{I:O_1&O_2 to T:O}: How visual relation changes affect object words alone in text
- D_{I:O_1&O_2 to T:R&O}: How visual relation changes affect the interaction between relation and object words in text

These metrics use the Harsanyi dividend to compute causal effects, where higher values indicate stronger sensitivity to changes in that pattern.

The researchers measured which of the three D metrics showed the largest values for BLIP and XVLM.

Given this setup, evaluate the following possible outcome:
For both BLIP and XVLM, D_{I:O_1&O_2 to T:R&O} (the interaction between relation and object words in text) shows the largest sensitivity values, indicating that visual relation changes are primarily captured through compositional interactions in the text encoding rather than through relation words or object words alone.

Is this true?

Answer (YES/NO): YES